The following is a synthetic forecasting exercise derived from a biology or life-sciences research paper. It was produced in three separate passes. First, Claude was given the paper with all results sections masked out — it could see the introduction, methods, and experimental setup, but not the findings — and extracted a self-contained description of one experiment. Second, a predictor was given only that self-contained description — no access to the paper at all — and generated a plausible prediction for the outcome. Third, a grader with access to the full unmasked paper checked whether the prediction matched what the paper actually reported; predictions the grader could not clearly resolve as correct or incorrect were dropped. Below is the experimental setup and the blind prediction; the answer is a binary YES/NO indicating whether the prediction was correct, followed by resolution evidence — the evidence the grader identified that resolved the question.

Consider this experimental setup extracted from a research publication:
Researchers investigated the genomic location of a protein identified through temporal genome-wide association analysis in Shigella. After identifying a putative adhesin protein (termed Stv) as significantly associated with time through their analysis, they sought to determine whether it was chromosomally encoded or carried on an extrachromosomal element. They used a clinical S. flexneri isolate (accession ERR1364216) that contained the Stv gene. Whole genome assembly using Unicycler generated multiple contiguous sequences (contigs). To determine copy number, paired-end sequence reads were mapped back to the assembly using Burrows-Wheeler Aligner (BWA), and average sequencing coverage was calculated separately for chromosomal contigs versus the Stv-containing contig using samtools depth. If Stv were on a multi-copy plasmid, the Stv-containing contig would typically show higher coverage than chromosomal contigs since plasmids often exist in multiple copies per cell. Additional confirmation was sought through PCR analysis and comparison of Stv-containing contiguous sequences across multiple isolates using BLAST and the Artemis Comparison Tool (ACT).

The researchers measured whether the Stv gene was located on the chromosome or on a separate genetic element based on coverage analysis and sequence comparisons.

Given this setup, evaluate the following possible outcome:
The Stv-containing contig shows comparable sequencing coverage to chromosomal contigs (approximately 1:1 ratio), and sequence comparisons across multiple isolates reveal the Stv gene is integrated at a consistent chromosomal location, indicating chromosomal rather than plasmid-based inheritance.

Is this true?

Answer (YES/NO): NO